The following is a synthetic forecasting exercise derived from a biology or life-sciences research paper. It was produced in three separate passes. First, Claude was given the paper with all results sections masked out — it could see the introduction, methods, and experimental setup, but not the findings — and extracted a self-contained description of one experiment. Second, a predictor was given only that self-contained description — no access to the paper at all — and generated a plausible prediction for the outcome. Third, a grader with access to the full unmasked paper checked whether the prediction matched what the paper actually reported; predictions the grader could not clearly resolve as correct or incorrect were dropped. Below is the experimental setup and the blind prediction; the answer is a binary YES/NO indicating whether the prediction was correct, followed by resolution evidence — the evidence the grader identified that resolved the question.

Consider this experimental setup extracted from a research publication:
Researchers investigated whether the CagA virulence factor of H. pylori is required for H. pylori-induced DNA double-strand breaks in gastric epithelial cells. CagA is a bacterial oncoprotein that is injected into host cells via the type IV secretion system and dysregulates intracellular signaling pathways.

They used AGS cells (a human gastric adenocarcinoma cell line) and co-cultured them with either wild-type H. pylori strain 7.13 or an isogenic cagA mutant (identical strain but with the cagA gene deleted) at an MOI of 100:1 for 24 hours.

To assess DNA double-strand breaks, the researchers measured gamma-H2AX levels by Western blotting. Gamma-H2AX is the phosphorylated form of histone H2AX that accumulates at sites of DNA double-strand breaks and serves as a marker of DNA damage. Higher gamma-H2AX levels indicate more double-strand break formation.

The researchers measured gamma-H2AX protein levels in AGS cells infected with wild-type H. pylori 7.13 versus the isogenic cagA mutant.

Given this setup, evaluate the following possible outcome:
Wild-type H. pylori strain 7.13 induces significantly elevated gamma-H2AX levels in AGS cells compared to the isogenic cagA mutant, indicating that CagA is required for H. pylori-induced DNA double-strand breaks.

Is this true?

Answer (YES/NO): YES